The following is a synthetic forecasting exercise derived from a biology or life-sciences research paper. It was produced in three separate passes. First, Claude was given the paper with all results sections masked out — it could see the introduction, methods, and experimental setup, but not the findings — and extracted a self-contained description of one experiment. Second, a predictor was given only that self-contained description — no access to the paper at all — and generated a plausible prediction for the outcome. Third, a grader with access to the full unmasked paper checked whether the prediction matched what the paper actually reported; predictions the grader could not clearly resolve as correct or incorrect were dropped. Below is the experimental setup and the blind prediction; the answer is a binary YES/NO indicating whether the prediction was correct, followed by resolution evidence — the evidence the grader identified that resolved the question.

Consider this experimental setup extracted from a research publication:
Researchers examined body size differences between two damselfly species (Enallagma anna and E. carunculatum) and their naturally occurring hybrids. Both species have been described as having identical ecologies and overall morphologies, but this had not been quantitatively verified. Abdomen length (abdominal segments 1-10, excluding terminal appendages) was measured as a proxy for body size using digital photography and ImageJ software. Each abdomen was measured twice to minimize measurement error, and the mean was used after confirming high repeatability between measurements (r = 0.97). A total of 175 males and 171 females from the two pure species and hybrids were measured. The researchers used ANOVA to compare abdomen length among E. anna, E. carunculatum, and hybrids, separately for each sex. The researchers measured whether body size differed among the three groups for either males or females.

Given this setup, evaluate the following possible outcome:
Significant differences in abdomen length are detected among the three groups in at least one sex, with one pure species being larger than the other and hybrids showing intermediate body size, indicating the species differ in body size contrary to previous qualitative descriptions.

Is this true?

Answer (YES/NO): NO